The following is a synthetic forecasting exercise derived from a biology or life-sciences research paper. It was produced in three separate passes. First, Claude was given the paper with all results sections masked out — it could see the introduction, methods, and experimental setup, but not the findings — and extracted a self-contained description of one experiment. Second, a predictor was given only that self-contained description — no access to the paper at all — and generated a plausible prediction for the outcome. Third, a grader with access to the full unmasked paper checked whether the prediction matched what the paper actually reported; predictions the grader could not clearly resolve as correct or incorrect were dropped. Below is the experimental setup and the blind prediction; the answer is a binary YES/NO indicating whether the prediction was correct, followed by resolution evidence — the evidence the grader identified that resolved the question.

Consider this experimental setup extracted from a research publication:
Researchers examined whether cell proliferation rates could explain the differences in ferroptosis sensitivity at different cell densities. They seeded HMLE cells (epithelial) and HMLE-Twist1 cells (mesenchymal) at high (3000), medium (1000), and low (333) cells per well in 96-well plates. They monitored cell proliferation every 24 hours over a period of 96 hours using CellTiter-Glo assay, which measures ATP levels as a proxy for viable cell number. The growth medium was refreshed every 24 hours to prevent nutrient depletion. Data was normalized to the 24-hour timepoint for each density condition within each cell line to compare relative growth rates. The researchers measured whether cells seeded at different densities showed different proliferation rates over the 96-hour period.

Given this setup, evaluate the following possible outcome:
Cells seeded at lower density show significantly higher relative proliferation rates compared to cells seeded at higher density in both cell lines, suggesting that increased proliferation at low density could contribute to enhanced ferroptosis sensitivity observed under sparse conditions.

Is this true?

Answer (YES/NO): NO